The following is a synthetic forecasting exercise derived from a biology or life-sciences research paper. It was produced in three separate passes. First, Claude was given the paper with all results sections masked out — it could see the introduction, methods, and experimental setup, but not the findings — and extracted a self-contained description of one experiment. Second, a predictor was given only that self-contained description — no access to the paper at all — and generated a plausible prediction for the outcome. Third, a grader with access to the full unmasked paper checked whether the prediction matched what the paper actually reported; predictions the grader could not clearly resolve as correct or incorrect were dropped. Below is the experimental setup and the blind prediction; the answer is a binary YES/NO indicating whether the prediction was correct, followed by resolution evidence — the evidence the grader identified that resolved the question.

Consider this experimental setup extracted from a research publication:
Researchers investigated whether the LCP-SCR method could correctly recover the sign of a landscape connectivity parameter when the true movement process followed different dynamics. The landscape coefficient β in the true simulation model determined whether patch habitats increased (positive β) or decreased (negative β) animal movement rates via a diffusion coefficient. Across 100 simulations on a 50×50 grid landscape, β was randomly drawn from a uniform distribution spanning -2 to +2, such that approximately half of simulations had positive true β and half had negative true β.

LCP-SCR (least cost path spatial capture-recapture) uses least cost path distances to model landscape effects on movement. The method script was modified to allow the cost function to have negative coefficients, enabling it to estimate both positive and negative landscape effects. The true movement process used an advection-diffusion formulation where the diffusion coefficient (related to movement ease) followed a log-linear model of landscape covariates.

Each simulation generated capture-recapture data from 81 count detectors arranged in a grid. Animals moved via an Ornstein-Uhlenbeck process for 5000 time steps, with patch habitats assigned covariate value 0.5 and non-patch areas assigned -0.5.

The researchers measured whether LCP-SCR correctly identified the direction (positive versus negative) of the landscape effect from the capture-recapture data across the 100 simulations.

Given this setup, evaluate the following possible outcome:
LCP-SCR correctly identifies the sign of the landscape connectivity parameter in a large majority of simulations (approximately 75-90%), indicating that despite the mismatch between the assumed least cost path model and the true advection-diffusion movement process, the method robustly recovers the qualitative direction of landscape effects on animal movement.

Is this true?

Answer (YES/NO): NO